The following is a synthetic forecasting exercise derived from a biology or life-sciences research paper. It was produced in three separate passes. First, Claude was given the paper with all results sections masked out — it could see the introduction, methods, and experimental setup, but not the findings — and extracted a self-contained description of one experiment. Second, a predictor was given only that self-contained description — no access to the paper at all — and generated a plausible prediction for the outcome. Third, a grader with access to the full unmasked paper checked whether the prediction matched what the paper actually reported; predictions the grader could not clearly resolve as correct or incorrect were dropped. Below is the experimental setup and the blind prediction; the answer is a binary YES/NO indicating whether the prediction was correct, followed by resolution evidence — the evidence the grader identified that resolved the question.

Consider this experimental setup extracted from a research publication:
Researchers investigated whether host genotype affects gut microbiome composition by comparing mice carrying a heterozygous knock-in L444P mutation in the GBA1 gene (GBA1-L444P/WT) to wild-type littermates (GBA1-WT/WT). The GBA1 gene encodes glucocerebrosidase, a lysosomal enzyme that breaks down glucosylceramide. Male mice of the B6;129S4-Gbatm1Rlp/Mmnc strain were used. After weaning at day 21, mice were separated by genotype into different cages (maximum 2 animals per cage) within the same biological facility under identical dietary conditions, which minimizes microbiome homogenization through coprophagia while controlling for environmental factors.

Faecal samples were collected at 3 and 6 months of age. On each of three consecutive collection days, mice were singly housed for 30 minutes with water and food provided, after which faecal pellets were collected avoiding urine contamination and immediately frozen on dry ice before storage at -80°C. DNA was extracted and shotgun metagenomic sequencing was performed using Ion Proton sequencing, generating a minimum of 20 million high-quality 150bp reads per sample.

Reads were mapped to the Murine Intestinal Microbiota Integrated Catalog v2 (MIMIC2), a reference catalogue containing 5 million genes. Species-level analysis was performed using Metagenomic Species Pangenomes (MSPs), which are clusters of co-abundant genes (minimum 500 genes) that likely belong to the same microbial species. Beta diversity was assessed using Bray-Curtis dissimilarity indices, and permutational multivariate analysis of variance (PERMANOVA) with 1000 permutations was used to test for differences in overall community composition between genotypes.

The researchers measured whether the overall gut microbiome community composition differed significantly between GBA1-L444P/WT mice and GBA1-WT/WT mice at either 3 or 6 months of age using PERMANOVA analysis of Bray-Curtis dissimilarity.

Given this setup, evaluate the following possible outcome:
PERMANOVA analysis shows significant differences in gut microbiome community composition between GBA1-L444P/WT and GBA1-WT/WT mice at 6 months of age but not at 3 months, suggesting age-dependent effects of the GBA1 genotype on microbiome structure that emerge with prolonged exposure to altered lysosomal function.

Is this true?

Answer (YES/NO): NO